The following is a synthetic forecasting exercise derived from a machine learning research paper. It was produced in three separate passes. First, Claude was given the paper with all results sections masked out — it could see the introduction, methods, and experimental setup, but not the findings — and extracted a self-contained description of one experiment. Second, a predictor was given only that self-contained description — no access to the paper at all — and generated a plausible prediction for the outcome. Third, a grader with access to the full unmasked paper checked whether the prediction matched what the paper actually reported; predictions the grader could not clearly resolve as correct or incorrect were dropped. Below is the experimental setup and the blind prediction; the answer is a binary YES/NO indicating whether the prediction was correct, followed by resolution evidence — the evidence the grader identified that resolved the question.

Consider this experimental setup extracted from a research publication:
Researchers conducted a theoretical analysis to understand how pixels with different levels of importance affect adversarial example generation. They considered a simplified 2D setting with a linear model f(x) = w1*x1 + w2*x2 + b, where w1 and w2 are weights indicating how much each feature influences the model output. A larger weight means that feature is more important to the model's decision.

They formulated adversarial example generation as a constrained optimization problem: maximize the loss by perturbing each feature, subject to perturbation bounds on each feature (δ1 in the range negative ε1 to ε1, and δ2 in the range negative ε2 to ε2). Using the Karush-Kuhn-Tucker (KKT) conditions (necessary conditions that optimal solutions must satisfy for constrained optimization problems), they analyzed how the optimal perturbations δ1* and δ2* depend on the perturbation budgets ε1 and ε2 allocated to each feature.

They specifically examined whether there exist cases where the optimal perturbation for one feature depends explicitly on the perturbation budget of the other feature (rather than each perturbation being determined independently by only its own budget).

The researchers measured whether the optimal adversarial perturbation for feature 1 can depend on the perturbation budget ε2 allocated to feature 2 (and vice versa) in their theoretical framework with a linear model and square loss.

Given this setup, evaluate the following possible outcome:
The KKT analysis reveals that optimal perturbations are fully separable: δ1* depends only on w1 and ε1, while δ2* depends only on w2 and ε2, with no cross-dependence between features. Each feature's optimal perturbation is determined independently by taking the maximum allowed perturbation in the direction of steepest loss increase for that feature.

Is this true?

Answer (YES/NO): NO